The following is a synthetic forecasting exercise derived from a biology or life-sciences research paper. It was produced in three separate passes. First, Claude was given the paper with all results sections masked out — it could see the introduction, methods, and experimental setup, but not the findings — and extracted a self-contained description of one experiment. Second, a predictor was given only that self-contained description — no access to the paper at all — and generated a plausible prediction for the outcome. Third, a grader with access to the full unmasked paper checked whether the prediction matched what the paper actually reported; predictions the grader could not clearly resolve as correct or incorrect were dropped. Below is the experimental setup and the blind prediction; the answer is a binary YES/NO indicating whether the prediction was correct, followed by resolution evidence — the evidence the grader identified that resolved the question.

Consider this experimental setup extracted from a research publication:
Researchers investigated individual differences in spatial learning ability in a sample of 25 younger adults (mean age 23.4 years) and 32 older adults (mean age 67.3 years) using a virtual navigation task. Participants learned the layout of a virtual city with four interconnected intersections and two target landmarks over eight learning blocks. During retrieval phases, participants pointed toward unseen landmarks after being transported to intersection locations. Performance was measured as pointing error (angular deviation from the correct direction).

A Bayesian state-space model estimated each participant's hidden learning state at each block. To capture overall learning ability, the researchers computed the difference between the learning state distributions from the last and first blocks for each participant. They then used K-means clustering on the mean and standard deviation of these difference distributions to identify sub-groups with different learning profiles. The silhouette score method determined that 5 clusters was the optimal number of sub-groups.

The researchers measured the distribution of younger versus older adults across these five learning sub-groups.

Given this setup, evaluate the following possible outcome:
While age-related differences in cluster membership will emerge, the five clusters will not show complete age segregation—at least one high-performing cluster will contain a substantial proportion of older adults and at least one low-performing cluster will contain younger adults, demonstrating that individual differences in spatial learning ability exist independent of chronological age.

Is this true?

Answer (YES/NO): NO